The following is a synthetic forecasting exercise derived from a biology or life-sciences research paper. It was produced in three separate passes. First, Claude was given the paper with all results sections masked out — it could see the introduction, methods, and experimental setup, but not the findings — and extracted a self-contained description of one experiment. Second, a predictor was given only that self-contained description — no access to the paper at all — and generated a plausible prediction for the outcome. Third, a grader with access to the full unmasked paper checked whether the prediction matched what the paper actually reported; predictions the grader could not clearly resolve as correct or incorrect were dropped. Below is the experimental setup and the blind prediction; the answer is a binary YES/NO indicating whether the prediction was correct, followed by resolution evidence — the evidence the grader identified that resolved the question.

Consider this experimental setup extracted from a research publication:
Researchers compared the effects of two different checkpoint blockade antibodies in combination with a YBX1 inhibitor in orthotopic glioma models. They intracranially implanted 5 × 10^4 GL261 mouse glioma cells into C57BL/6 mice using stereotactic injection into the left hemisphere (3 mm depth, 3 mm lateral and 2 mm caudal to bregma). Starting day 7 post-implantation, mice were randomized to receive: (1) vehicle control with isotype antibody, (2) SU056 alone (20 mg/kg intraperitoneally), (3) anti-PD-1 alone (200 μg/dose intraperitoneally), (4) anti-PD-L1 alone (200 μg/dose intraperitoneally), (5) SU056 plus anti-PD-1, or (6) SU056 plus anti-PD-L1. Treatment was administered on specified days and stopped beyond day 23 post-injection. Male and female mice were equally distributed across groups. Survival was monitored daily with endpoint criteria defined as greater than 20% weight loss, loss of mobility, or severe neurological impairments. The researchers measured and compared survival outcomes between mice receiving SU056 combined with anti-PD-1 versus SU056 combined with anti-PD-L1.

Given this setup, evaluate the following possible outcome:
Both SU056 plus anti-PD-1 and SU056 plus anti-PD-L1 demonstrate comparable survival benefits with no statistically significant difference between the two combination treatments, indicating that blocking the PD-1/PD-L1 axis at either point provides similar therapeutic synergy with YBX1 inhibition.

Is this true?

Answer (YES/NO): NO